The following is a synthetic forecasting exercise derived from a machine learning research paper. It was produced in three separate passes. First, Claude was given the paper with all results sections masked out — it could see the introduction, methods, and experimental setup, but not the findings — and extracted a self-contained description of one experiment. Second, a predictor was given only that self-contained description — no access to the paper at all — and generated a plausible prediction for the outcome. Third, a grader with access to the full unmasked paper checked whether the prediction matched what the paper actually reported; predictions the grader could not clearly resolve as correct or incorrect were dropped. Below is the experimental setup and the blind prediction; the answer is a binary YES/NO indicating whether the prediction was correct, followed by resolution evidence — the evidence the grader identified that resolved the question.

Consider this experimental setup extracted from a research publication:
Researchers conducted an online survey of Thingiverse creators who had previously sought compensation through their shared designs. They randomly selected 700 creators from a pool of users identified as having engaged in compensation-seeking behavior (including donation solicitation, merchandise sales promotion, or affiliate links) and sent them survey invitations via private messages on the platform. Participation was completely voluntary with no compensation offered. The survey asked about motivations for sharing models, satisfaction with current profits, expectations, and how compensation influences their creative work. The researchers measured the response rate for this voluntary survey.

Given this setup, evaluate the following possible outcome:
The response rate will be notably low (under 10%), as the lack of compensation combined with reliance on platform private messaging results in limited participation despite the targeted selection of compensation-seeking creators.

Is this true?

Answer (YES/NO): YES